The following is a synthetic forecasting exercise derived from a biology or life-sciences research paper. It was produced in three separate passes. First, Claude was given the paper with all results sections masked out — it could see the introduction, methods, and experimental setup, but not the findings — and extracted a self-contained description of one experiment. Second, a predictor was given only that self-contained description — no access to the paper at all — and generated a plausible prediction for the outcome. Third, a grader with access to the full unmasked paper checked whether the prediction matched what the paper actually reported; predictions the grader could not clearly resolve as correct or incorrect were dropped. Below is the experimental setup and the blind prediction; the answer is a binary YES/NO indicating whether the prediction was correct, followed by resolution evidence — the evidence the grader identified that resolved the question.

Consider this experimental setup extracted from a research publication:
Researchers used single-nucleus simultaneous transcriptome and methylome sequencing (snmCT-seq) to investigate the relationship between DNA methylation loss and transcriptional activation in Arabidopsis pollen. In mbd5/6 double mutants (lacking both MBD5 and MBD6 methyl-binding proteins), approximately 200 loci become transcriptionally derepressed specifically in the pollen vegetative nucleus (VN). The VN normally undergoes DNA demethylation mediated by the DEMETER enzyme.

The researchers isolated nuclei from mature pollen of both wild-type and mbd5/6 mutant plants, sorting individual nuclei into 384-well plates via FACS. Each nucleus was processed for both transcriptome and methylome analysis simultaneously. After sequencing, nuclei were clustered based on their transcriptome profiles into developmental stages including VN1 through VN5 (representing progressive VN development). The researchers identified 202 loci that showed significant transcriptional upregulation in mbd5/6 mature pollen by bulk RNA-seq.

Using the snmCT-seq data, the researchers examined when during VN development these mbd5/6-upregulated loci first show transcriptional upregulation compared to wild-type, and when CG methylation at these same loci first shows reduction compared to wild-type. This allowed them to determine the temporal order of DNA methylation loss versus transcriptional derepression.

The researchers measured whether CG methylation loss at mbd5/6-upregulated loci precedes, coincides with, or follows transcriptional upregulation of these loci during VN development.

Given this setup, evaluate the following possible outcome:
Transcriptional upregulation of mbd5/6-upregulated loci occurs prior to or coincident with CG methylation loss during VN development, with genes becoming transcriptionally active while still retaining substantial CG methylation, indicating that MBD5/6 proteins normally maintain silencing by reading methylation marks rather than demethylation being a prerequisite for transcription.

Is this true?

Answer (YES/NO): NO